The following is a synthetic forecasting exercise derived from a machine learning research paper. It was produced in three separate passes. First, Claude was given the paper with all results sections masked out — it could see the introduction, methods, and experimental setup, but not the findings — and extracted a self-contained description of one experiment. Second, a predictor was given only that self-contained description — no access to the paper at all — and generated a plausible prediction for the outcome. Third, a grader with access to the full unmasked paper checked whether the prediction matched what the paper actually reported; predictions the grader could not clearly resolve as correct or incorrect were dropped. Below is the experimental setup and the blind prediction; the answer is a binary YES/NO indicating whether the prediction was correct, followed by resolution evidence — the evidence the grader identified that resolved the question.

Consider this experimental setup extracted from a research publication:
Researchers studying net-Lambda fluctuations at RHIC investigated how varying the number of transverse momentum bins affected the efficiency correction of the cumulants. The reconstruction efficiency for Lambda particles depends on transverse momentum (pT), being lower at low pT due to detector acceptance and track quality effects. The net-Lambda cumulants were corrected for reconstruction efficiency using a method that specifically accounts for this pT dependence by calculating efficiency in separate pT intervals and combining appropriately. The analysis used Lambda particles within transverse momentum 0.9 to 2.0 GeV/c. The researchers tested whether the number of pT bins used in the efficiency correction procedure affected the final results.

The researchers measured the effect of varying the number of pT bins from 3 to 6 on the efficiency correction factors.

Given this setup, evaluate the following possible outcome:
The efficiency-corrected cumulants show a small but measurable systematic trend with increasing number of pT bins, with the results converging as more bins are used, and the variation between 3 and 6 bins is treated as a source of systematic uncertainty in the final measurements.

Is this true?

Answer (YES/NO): NO